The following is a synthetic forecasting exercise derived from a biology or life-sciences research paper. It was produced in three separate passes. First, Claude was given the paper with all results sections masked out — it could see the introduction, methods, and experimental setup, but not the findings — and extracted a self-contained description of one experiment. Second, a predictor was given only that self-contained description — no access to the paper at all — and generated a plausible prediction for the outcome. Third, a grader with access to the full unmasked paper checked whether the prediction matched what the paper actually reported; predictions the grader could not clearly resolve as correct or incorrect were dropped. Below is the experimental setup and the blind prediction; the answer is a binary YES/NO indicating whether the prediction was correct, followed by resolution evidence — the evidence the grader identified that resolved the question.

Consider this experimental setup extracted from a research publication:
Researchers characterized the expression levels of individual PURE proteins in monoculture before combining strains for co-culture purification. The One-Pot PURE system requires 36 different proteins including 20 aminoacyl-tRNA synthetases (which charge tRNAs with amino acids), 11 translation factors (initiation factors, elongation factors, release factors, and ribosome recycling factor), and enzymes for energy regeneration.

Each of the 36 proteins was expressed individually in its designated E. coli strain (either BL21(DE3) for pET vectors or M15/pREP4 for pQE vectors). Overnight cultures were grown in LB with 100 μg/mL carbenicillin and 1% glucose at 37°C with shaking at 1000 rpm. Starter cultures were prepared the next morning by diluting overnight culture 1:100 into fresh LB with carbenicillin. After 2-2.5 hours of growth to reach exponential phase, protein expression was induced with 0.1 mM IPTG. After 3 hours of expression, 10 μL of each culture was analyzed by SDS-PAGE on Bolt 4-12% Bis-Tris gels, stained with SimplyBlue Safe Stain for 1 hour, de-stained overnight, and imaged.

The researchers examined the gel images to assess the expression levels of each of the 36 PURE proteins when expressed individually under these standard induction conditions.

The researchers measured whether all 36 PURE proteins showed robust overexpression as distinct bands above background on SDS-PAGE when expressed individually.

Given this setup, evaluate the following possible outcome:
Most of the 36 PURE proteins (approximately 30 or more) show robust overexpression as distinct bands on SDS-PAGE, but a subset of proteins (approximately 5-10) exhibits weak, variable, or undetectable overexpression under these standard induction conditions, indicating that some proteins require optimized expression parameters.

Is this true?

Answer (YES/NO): NO